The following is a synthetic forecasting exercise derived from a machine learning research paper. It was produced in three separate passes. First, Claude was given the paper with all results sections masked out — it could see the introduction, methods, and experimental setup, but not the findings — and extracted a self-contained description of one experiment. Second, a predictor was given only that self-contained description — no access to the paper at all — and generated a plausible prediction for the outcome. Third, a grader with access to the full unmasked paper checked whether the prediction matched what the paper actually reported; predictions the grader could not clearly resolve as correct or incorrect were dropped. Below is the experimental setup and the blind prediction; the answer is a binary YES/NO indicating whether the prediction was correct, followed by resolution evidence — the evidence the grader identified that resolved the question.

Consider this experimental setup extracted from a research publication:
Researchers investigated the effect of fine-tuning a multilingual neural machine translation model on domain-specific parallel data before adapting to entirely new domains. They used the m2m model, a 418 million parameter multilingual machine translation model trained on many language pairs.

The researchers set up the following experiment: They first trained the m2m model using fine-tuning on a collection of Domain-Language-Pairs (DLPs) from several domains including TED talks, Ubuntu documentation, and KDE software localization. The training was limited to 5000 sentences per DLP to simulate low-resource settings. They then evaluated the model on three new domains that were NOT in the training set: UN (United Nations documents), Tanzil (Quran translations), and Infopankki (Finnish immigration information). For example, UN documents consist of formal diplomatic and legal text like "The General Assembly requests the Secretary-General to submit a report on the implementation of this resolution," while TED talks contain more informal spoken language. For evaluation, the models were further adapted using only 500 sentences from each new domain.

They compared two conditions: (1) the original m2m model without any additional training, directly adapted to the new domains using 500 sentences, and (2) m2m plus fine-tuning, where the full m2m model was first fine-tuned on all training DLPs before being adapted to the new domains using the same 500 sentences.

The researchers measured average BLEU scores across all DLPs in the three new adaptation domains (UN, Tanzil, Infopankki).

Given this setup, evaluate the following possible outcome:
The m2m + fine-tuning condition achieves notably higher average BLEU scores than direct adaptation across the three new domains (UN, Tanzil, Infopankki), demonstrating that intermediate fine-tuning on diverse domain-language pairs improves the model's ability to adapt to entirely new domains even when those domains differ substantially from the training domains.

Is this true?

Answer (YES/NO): NO